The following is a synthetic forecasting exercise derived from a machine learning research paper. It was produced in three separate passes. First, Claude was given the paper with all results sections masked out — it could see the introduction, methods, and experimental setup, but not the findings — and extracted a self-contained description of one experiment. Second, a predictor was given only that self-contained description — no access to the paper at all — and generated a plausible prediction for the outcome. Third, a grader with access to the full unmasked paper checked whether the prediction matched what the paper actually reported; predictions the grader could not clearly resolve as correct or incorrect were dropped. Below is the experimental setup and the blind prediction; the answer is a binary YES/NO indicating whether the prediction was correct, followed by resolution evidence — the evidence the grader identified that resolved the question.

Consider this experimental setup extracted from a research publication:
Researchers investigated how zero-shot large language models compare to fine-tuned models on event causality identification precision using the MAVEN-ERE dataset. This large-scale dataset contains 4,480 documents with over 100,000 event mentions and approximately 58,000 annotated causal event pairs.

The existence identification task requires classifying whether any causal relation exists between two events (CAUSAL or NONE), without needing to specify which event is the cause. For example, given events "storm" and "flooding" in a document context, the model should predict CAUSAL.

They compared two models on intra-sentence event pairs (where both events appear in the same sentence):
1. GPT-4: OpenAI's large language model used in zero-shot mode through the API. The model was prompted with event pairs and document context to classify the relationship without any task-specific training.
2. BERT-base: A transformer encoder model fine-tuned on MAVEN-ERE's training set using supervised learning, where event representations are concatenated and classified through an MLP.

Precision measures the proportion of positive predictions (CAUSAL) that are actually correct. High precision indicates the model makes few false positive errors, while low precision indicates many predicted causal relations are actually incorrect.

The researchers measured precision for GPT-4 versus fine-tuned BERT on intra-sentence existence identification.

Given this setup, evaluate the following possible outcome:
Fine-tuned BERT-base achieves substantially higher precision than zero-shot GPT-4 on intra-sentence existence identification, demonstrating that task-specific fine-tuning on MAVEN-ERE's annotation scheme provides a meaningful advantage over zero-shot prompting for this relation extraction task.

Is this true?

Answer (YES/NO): YES